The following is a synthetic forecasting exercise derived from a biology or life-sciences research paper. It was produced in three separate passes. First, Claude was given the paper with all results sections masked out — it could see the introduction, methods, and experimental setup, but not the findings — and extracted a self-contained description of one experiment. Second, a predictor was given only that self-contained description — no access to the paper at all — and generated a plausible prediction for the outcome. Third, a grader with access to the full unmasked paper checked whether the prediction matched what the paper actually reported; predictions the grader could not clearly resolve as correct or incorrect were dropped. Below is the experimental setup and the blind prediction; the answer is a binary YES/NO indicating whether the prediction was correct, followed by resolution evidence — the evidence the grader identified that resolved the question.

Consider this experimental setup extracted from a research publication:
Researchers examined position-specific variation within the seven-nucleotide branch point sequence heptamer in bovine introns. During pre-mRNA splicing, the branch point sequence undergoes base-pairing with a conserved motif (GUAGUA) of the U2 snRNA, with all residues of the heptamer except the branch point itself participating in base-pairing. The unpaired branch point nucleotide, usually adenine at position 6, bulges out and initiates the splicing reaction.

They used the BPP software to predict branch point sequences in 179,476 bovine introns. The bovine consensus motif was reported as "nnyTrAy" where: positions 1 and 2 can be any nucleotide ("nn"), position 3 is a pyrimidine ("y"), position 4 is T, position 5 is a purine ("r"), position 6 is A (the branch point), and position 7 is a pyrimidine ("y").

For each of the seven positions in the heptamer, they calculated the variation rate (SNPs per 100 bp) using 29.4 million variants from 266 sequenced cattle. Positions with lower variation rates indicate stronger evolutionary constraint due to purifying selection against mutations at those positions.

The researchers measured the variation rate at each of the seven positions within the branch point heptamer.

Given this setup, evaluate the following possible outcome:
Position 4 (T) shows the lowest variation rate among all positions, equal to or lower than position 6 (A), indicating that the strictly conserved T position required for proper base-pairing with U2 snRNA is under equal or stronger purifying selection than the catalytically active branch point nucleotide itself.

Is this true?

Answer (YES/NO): NO